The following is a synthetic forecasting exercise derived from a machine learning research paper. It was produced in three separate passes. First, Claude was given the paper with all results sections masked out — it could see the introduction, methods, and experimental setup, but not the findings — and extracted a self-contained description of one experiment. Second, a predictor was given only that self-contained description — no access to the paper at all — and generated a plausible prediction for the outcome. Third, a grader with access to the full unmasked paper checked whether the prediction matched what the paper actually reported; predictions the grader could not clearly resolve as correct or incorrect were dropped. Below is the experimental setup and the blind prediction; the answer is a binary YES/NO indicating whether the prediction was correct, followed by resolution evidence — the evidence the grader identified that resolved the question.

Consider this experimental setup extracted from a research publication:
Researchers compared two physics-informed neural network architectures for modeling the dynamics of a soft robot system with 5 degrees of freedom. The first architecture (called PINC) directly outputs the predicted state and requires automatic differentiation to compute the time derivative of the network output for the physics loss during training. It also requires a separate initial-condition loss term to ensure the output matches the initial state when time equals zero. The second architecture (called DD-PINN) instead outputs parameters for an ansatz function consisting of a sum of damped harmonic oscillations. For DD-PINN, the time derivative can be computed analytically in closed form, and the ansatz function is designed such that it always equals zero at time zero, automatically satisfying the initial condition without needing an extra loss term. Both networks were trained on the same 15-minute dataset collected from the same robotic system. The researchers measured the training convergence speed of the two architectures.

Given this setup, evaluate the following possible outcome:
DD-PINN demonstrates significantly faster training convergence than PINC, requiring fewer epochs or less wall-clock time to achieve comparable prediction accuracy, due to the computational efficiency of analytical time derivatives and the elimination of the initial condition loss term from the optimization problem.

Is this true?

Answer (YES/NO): YES